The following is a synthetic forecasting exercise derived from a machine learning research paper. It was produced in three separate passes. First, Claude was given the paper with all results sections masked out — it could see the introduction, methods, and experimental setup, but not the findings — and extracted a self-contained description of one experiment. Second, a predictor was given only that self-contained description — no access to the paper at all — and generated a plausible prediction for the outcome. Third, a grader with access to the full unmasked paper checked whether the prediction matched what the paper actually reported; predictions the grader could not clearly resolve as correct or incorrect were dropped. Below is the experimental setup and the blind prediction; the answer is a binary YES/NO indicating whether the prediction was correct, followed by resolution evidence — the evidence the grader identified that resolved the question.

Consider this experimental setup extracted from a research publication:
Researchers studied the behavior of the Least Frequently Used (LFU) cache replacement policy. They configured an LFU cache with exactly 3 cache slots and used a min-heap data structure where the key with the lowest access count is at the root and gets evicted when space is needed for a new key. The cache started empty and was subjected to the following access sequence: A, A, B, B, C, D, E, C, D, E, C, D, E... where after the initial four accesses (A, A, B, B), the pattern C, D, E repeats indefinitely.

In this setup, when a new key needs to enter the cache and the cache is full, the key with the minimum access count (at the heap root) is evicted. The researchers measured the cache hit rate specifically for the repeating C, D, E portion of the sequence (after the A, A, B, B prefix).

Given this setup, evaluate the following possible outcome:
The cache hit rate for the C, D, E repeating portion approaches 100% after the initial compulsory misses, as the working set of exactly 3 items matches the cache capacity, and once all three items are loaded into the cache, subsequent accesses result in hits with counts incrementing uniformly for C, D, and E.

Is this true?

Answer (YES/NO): NO